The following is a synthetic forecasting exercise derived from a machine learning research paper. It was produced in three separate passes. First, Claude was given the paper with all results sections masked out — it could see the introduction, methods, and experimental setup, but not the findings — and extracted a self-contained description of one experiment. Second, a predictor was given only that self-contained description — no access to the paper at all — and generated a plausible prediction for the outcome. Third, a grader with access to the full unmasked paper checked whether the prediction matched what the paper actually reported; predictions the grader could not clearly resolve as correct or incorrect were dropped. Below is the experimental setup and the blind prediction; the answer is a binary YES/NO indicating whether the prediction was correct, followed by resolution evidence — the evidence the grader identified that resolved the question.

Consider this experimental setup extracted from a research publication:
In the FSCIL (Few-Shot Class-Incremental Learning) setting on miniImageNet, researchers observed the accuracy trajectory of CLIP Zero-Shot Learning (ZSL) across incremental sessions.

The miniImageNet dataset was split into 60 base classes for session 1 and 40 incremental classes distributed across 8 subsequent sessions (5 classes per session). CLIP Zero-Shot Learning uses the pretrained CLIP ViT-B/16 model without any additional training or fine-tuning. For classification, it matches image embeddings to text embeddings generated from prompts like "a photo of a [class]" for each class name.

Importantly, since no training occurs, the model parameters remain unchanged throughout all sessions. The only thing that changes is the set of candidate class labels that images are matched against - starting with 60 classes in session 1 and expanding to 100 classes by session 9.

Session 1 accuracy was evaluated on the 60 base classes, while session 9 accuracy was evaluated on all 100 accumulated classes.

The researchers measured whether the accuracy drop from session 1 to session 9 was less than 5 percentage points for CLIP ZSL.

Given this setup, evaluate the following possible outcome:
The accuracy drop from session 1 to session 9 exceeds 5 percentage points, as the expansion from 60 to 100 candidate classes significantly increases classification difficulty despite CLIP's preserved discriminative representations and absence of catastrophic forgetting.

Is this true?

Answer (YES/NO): NO